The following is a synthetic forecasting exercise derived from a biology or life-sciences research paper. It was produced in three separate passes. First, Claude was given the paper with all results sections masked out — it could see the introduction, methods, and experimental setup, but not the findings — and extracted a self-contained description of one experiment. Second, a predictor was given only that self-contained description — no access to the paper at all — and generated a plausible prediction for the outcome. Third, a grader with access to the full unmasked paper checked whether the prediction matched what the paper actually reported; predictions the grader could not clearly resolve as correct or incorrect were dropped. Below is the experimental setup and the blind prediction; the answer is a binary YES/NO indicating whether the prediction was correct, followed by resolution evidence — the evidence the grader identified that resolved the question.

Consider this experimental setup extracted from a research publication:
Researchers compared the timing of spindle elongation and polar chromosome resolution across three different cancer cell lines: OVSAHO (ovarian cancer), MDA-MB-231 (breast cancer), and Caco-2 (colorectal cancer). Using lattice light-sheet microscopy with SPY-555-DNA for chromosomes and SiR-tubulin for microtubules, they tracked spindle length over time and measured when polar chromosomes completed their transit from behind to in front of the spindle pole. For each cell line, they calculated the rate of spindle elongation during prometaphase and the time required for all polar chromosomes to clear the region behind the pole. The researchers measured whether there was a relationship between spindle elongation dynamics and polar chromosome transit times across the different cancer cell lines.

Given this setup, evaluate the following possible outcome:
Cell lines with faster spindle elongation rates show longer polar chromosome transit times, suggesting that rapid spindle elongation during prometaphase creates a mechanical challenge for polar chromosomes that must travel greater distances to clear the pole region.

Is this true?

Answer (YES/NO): NO